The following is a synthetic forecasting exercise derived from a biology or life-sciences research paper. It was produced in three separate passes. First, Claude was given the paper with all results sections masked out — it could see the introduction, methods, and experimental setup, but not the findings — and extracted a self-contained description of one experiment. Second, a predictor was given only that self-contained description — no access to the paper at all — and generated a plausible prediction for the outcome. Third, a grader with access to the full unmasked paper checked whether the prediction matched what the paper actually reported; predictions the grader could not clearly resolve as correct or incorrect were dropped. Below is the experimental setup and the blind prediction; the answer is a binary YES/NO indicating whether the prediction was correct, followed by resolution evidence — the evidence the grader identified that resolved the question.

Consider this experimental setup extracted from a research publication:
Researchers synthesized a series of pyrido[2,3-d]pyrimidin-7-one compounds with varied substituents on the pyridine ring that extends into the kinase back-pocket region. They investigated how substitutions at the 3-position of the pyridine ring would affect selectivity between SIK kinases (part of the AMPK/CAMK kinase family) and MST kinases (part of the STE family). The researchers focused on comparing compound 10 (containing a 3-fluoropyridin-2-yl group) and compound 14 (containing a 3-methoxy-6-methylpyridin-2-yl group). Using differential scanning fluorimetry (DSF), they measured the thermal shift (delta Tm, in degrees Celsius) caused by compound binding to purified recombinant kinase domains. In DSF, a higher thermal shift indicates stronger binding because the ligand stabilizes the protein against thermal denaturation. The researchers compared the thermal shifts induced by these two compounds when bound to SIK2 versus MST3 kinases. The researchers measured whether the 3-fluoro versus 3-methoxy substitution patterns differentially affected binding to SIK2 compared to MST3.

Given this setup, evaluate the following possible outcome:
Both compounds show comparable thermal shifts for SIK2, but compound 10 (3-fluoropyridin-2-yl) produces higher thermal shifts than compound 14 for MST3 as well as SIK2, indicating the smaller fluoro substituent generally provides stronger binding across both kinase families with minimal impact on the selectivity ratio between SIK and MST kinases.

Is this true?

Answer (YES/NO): NO